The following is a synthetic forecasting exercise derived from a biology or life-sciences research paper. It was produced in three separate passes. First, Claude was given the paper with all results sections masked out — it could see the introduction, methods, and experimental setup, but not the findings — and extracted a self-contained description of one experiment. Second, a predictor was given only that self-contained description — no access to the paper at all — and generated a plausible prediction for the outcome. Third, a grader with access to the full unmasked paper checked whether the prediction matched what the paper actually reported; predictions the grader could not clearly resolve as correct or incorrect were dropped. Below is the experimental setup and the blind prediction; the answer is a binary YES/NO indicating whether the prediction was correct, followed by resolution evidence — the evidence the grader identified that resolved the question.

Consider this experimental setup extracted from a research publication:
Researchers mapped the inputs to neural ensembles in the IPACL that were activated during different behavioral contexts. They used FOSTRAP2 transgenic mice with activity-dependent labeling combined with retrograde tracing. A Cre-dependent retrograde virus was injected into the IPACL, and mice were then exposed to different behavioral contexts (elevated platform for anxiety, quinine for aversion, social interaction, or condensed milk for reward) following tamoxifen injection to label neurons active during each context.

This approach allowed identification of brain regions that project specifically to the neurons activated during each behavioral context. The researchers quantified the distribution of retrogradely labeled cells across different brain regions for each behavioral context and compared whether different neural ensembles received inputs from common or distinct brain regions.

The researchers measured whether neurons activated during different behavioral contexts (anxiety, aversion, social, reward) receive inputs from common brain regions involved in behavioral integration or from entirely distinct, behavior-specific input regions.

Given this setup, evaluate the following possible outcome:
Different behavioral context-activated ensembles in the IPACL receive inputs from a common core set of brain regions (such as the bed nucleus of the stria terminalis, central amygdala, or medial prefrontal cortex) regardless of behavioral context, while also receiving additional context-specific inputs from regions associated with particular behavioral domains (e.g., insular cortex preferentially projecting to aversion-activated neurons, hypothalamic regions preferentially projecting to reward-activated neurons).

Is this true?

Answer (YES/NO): NO